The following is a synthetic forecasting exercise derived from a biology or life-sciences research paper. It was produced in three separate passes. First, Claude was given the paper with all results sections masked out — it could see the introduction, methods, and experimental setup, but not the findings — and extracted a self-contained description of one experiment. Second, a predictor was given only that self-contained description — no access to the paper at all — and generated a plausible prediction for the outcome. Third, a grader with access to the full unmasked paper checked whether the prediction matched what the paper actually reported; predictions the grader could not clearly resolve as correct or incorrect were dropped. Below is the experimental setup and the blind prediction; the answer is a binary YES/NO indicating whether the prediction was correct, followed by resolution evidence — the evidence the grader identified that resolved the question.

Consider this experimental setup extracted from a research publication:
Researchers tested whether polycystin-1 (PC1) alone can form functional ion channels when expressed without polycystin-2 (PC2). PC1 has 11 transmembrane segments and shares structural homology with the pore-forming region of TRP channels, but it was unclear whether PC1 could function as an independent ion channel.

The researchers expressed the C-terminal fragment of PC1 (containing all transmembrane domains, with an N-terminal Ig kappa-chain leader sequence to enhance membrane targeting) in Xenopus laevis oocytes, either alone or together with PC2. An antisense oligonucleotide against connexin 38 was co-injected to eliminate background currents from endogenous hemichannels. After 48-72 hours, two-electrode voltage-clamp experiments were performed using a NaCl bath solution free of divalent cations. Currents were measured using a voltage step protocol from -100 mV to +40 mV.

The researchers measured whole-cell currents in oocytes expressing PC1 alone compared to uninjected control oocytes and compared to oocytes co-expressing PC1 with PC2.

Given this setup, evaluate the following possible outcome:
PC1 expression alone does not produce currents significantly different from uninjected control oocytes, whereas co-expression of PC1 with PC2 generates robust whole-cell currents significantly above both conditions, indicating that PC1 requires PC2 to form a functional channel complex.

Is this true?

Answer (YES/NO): NO